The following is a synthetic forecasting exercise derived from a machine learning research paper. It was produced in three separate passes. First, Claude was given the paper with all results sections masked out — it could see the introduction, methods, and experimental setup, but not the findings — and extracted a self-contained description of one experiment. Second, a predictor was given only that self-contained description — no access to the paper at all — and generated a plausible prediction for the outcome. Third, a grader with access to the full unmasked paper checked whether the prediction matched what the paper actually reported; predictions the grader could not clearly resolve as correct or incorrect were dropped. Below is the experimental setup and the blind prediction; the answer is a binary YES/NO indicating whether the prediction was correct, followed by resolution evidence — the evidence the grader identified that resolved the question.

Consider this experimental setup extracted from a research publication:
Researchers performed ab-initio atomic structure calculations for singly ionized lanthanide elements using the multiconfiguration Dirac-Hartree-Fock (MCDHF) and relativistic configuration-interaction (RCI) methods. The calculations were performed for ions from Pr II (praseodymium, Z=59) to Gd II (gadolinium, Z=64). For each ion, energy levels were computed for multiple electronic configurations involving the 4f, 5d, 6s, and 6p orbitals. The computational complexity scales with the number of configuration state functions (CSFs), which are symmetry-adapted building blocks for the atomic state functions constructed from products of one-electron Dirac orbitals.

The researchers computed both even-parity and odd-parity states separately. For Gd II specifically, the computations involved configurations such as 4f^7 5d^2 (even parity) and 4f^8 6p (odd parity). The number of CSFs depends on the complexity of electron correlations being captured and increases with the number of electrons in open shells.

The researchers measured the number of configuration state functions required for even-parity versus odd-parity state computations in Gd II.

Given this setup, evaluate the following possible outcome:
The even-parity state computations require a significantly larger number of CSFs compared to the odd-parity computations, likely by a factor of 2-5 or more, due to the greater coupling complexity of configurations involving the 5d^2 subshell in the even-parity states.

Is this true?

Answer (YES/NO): NO